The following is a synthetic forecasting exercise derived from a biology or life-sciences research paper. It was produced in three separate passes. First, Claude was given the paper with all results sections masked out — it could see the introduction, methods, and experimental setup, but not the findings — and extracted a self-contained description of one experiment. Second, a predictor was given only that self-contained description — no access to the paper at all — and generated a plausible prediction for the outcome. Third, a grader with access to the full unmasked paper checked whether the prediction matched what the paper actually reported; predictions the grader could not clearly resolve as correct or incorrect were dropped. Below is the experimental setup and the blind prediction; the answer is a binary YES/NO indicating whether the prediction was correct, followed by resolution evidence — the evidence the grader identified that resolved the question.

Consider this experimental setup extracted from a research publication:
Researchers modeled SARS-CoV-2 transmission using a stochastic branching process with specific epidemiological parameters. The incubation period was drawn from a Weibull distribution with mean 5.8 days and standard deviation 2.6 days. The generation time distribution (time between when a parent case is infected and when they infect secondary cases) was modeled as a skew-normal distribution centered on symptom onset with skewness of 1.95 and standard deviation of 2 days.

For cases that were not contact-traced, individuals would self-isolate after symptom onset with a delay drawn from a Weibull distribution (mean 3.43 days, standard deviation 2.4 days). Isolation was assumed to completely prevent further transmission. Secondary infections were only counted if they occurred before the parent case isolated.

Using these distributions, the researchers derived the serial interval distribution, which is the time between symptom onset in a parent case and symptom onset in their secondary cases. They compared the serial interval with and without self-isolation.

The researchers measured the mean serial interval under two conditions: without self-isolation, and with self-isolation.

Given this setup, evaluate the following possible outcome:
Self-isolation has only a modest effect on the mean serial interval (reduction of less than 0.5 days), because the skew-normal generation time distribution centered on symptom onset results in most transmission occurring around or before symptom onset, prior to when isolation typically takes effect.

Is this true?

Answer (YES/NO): NO